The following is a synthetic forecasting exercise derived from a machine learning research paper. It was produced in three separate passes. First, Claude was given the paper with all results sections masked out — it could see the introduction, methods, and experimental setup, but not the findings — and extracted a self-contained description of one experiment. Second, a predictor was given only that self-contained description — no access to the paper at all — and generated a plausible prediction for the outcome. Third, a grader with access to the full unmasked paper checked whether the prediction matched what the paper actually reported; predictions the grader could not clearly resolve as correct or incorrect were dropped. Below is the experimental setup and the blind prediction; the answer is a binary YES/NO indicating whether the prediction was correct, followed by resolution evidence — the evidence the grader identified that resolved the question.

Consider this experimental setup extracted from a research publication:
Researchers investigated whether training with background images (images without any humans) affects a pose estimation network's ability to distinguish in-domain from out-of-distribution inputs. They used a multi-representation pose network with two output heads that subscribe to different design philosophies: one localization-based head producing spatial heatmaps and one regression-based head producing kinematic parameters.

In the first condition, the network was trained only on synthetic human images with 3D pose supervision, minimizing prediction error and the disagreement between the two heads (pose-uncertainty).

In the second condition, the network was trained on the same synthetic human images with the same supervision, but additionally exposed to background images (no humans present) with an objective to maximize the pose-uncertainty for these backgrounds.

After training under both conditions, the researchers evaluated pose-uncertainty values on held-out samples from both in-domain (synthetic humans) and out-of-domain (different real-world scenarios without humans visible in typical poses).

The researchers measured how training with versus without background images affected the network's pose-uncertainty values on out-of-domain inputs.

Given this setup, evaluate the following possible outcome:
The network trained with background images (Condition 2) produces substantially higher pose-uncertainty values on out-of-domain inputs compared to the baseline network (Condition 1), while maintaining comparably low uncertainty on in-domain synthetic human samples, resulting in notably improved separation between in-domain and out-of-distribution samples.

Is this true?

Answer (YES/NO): YES